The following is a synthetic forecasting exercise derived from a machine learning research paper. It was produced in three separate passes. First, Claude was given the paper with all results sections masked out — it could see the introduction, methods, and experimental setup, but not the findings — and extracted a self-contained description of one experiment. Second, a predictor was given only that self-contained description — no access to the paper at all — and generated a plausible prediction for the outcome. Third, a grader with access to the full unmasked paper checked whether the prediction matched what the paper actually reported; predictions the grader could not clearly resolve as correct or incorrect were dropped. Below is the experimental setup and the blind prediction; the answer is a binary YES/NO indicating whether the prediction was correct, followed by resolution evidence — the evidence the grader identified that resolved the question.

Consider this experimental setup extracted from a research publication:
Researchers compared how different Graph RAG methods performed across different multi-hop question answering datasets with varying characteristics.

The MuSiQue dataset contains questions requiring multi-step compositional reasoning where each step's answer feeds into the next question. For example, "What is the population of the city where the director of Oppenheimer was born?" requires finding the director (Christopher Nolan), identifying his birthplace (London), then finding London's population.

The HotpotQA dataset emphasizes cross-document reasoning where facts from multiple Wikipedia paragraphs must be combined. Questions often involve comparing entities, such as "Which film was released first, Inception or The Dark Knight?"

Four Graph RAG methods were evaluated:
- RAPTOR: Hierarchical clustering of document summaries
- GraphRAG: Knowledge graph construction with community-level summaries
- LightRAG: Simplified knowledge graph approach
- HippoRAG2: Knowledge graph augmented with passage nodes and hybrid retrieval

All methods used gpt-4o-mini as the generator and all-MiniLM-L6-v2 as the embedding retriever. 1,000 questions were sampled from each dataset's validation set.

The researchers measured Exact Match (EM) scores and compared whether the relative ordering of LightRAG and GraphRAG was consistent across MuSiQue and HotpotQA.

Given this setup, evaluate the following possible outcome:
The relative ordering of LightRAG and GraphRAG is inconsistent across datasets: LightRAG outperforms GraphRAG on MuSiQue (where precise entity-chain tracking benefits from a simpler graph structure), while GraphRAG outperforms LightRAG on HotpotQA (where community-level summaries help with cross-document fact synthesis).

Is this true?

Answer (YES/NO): YES